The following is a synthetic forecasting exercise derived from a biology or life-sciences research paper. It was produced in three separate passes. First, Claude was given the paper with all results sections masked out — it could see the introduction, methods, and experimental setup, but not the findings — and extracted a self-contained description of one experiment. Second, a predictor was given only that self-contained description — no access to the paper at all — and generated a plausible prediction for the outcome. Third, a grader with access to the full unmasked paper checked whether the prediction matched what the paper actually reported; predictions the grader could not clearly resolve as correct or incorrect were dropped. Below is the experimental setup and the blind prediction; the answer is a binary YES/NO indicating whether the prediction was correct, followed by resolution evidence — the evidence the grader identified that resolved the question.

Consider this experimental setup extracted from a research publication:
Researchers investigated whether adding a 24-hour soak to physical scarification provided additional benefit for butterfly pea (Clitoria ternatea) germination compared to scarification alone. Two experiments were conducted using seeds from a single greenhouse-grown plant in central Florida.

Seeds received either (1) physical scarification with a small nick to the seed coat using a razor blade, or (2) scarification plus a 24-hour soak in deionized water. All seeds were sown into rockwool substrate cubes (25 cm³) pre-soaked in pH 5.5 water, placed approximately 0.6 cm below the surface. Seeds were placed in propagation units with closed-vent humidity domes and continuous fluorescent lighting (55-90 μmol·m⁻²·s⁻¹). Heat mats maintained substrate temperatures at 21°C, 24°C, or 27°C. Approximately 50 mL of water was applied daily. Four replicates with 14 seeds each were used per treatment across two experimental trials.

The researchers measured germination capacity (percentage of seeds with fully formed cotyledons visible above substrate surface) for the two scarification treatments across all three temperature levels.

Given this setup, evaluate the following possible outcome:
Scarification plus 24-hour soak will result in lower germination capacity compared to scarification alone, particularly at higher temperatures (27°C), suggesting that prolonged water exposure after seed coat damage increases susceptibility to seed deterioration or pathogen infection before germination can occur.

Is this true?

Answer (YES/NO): NO